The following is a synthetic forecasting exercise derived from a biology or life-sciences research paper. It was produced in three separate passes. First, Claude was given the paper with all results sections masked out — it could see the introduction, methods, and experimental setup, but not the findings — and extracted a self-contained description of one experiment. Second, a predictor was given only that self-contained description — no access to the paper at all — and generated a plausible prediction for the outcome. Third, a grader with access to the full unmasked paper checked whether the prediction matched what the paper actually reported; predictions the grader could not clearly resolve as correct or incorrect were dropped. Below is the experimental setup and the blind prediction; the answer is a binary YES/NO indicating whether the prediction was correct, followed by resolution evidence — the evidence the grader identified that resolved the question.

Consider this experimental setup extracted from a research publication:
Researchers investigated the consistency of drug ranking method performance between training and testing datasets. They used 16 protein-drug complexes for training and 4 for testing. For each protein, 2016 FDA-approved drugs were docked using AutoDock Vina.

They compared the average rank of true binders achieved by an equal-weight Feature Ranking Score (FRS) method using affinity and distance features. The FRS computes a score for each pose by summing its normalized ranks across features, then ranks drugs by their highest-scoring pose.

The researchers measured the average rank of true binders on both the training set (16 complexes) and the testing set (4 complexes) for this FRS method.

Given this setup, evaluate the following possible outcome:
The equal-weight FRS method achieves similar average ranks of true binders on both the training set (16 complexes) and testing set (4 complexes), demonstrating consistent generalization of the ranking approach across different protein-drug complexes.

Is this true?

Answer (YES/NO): NO